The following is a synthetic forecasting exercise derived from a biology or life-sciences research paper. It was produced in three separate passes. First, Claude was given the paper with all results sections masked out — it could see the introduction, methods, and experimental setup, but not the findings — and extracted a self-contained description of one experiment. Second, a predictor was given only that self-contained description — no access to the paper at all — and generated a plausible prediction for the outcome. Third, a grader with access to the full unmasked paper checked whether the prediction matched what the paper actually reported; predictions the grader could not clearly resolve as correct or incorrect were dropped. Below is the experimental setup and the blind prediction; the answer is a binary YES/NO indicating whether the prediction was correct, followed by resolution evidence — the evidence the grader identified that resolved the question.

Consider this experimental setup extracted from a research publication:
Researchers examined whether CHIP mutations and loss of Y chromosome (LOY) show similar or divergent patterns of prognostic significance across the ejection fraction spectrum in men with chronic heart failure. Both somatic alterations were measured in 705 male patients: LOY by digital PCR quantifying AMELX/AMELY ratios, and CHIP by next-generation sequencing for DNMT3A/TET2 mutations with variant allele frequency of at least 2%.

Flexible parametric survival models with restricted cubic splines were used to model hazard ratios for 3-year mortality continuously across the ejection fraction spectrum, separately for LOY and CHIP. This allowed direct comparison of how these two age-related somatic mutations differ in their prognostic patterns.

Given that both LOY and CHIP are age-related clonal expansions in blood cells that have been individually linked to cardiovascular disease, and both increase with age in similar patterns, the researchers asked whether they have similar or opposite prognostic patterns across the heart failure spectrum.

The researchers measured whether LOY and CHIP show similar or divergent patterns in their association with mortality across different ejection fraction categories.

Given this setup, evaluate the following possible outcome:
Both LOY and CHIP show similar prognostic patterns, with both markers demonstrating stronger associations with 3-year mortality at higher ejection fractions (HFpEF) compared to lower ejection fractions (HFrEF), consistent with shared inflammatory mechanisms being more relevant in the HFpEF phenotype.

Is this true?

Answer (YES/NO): NO